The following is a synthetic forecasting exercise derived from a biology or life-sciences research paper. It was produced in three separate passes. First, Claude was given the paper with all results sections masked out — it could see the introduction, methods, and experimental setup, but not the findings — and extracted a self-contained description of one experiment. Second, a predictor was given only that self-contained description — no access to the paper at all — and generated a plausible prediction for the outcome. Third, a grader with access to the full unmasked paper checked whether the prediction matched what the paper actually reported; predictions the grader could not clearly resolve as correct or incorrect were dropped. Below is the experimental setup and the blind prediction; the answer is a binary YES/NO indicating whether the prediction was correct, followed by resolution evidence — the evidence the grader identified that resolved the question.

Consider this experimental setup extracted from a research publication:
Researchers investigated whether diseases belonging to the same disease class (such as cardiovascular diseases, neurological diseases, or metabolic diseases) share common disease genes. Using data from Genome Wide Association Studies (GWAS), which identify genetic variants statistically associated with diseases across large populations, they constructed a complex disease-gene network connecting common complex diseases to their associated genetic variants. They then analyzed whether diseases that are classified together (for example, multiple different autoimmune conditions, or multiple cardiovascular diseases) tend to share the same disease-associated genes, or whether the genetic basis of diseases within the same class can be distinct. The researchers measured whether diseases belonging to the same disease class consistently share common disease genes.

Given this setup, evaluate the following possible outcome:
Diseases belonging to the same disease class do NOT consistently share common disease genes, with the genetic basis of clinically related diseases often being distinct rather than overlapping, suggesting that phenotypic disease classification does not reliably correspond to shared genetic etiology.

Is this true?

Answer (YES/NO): YES